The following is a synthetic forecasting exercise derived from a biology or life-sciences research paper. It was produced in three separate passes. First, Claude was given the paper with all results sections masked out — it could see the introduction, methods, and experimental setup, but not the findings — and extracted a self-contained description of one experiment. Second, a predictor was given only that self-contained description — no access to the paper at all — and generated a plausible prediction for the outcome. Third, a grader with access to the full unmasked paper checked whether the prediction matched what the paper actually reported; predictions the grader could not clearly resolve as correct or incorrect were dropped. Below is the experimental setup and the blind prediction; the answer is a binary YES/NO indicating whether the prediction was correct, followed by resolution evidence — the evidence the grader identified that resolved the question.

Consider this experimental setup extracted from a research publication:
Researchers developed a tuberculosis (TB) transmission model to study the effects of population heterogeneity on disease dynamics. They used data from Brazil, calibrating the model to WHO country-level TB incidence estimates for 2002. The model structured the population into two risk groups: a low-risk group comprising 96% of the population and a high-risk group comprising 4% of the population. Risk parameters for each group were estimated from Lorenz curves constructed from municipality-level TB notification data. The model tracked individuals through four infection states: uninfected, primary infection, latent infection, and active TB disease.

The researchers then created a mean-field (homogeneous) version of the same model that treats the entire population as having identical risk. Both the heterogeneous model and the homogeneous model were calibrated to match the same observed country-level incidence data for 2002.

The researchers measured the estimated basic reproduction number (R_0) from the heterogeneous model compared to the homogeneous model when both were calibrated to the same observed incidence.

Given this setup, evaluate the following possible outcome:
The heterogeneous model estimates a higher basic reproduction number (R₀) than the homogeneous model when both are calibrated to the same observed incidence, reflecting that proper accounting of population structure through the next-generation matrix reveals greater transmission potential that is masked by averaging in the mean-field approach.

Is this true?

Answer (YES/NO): NO